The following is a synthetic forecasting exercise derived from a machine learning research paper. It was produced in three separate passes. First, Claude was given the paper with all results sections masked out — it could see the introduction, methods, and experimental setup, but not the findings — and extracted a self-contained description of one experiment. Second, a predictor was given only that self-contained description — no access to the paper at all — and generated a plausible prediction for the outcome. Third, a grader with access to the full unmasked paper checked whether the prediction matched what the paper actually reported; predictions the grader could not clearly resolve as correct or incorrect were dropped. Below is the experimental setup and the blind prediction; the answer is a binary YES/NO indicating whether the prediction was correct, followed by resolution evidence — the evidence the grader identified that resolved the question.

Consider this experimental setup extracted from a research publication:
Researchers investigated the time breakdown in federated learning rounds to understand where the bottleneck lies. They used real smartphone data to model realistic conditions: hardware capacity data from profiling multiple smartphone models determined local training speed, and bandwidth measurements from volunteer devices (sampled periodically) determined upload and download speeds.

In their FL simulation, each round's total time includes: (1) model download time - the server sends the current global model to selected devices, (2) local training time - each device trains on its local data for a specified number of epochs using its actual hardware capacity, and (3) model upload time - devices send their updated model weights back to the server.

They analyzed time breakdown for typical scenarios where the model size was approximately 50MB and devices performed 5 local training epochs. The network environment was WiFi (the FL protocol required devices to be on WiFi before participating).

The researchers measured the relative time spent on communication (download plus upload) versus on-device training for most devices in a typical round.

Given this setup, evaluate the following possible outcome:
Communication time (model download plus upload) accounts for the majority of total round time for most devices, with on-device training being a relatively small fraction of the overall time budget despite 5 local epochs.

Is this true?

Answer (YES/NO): NO